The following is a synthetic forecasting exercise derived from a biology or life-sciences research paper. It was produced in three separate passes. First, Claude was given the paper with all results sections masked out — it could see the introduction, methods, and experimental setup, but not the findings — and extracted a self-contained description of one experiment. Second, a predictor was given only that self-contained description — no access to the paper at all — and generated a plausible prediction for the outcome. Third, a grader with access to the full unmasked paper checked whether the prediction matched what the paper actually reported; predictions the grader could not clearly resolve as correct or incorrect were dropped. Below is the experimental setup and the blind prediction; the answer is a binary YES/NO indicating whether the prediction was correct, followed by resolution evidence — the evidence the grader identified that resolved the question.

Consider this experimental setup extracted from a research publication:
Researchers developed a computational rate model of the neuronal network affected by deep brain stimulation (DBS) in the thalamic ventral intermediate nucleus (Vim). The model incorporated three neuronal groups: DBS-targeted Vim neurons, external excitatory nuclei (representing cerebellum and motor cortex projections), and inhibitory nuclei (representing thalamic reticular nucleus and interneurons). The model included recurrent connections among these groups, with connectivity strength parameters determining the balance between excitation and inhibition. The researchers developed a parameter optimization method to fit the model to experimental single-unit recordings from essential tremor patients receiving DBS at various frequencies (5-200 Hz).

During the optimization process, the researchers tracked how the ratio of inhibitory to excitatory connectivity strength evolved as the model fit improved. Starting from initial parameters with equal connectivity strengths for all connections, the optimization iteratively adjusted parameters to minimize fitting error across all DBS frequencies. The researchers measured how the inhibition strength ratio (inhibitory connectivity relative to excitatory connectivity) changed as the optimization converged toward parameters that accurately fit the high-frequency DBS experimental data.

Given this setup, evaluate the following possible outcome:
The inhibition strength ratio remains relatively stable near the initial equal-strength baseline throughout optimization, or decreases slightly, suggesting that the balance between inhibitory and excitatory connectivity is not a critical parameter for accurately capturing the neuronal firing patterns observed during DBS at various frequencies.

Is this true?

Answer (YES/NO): NO